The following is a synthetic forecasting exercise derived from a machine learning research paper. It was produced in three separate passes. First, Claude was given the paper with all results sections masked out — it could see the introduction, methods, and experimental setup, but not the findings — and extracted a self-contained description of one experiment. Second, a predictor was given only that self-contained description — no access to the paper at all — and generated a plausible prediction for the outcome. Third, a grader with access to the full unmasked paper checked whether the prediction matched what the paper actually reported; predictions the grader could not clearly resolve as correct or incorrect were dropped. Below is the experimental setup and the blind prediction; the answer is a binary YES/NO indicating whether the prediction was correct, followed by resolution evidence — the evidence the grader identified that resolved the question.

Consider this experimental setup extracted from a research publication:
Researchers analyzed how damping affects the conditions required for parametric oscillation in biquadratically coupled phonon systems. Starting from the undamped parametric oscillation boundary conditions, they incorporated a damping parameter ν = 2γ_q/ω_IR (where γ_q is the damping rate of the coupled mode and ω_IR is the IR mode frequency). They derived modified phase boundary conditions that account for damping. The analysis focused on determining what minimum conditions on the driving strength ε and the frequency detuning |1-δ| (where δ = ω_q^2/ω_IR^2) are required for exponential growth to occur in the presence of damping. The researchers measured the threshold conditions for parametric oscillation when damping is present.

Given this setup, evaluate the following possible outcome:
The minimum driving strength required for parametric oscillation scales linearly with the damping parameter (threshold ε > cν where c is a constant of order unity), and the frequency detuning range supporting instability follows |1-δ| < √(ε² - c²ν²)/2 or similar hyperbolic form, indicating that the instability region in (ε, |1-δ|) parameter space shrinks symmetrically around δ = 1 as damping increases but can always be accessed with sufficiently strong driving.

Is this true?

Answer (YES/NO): NO